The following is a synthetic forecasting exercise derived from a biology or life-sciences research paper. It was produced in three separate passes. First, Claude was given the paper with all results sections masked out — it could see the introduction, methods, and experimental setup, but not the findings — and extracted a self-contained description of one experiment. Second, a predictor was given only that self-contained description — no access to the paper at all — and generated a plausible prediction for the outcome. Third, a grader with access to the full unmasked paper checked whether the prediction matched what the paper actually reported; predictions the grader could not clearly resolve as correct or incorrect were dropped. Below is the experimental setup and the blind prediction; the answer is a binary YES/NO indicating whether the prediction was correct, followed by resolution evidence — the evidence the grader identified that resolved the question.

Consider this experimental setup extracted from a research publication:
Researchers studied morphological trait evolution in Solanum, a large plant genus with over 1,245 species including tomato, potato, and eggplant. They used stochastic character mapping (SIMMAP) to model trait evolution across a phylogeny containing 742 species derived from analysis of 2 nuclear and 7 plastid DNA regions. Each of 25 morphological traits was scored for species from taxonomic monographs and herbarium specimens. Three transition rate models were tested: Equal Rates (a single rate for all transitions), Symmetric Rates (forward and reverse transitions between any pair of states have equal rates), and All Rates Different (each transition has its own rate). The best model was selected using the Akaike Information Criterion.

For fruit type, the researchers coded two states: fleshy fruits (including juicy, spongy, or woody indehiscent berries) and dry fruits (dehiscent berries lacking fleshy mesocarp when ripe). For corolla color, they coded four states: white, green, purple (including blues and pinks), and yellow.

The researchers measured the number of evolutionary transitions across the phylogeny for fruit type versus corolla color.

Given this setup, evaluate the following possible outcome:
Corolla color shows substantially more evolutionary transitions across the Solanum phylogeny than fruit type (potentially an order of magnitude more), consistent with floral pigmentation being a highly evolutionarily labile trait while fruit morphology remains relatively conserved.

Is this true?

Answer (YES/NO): YES